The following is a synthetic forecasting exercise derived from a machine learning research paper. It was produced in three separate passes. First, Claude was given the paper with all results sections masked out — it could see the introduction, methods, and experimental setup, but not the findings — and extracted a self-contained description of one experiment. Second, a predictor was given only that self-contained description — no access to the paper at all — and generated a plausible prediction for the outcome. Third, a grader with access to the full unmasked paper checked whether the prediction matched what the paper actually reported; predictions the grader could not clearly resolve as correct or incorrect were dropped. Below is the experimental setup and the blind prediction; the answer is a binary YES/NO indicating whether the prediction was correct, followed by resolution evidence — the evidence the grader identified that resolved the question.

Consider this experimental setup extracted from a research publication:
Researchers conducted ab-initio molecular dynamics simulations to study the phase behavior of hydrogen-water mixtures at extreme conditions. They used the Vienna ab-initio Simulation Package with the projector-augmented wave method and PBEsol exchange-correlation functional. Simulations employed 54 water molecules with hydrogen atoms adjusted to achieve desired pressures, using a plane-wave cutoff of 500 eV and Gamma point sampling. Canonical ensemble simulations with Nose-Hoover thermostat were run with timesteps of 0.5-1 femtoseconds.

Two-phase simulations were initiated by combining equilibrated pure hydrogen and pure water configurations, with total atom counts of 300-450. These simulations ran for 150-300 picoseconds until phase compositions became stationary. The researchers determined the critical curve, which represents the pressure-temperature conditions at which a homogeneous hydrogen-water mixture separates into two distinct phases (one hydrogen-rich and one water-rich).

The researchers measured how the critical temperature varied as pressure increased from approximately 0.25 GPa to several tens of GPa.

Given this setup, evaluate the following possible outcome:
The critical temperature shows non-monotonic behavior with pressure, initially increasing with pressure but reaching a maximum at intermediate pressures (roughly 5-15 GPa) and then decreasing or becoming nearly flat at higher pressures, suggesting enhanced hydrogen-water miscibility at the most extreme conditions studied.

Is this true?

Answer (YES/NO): NO